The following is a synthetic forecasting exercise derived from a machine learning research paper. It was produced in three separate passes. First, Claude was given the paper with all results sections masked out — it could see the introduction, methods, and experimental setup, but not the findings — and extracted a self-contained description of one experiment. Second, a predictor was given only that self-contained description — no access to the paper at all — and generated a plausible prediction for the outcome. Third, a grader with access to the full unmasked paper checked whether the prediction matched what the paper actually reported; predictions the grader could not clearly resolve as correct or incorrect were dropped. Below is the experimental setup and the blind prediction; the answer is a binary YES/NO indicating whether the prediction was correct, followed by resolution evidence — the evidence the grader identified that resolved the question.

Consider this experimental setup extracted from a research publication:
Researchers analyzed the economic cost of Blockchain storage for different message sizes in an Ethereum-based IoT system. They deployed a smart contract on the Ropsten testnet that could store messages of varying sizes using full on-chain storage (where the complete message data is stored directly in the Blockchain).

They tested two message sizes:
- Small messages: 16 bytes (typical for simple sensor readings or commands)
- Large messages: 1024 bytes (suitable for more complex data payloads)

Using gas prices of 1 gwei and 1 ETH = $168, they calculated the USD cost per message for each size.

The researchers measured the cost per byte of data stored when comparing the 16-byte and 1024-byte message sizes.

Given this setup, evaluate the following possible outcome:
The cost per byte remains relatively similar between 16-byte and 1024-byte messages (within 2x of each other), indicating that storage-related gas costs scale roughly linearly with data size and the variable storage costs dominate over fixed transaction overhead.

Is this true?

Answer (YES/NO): NO